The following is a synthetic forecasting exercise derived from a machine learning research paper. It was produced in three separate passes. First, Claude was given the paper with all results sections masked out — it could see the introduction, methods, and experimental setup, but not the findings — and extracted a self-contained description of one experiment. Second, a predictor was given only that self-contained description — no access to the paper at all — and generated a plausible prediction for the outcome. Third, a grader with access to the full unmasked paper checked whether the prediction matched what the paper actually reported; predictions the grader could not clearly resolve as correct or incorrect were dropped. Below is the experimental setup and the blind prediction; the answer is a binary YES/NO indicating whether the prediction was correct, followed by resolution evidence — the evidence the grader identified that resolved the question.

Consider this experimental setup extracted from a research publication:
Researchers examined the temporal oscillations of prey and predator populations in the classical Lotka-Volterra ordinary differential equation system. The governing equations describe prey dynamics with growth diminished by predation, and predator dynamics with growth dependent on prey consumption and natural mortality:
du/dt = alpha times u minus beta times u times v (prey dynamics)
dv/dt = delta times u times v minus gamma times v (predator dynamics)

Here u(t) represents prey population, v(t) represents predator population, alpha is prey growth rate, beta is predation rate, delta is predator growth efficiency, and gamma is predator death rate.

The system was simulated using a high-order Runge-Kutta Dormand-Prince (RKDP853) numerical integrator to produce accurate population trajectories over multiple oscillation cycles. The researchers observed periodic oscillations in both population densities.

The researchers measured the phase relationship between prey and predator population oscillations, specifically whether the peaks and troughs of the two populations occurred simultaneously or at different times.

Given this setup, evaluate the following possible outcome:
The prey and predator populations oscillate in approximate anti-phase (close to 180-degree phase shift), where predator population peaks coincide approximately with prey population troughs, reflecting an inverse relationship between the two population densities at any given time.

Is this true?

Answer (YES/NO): NO